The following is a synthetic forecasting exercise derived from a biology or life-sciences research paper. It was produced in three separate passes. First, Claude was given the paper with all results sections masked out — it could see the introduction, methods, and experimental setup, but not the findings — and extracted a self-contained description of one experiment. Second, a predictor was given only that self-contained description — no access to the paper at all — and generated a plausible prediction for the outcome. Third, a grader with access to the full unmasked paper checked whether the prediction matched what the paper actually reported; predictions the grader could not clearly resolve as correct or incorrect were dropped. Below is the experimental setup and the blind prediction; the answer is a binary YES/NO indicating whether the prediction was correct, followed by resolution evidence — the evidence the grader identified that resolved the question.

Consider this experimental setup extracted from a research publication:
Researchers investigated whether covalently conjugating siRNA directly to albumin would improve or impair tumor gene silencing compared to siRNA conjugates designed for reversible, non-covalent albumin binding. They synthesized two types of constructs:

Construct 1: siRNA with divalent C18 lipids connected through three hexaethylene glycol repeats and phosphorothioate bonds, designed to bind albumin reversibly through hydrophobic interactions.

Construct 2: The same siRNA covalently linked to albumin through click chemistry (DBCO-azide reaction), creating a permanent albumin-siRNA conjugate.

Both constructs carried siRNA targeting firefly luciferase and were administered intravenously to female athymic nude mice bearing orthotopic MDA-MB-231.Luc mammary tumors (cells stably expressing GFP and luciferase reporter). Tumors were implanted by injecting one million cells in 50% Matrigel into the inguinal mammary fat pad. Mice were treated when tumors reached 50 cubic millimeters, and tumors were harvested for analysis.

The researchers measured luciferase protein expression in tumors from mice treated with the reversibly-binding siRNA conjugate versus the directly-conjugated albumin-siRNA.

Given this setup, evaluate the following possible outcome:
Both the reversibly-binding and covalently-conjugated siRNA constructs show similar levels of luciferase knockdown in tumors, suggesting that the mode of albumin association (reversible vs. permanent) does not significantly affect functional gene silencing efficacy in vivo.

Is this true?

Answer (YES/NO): NO